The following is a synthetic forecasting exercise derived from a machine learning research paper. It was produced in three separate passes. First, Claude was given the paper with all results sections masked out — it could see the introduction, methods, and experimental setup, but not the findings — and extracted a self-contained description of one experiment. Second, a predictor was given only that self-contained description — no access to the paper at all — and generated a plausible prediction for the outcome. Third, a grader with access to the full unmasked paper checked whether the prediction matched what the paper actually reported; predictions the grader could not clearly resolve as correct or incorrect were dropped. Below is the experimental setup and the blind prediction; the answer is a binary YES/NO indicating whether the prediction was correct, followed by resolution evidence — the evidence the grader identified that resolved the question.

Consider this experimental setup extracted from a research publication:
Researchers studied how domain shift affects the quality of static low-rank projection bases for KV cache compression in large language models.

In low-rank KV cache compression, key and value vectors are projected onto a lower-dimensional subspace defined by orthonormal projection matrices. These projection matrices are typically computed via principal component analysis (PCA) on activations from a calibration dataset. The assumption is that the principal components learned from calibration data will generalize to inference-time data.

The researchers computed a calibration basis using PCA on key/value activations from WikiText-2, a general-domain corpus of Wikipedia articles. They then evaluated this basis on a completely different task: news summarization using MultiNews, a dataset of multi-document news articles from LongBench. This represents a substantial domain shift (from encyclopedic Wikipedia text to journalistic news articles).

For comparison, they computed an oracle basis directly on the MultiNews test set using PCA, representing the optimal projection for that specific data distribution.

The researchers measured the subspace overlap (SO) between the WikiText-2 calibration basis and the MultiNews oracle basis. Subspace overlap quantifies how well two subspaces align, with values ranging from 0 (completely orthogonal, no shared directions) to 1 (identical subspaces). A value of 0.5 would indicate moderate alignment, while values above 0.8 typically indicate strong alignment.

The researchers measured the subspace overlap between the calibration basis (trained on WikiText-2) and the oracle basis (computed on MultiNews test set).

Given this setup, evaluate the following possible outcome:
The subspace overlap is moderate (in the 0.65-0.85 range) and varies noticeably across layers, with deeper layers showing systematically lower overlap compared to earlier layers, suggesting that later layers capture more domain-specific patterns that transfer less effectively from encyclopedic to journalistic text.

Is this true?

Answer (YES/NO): NO